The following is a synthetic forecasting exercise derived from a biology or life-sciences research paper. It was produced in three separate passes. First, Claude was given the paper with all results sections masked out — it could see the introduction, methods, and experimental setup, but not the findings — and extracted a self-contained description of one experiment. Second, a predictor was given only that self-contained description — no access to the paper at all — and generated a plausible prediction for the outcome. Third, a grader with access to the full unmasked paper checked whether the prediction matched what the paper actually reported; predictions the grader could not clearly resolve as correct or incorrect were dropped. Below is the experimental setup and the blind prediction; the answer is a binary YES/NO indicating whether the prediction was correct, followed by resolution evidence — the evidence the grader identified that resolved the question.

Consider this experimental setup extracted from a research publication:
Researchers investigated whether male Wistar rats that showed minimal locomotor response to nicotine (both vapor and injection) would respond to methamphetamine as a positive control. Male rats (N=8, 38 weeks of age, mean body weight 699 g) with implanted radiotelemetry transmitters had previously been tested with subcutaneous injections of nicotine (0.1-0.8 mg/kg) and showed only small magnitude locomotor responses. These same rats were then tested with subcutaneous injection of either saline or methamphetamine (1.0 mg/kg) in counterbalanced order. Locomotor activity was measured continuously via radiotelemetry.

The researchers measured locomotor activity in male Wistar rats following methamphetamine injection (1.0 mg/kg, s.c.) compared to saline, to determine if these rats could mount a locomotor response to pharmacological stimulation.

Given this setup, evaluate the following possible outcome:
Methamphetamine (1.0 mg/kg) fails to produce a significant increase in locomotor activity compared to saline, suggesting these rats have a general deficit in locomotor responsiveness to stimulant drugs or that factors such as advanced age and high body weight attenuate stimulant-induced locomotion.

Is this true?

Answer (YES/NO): NO